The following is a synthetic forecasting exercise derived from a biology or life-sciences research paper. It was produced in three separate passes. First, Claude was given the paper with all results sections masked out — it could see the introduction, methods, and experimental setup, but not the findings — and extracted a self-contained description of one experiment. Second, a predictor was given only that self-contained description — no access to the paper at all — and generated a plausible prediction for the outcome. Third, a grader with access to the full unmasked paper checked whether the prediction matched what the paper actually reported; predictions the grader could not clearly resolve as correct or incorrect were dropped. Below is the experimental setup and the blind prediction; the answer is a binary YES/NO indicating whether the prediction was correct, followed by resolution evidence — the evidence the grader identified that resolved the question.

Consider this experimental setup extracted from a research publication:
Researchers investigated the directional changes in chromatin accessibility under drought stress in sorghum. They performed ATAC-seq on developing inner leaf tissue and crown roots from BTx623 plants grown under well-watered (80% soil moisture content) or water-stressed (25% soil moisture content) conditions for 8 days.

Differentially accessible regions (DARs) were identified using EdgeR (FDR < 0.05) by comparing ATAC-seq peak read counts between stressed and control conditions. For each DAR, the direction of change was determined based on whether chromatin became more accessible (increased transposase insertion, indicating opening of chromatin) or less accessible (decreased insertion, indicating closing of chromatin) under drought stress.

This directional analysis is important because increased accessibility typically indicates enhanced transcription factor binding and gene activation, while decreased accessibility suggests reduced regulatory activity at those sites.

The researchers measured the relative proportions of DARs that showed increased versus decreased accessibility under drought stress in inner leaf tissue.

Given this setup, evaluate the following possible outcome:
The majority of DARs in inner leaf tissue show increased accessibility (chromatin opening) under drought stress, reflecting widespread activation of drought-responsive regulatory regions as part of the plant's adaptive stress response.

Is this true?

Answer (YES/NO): YES